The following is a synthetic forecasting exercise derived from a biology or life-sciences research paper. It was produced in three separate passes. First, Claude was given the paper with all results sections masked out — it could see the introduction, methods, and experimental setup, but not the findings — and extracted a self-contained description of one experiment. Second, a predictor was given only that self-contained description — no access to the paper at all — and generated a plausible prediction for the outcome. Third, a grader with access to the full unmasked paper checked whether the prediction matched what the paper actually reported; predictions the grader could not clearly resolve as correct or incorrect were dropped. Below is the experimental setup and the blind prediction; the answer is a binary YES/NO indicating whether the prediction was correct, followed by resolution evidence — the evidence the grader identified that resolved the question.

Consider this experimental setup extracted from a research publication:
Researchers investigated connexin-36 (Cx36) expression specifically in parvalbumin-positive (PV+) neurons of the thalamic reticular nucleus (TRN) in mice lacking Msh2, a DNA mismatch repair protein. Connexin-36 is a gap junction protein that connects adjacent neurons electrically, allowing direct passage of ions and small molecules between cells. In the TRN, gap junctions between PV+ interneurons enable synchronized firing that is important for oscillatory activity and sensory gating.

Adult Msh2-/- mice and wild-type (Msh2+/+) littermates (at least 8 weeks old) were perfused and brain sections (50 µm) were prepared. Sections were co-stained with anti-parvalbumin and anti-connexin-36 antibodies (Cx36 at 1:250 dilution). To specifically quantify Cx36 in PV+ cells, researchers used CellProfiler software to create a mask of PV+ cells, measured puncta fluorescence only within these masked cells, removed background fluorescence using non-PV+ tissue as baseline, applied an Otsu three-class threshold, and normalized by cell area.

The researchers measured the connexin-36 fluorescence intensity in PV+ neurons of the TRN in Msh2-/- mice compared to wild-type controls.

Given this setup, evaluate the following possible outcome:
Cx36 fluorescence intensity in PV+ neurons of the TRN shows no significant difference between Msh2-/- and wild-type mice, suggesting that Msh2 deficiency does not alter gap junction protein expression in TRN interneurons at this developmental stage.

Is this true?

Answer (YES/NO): NO